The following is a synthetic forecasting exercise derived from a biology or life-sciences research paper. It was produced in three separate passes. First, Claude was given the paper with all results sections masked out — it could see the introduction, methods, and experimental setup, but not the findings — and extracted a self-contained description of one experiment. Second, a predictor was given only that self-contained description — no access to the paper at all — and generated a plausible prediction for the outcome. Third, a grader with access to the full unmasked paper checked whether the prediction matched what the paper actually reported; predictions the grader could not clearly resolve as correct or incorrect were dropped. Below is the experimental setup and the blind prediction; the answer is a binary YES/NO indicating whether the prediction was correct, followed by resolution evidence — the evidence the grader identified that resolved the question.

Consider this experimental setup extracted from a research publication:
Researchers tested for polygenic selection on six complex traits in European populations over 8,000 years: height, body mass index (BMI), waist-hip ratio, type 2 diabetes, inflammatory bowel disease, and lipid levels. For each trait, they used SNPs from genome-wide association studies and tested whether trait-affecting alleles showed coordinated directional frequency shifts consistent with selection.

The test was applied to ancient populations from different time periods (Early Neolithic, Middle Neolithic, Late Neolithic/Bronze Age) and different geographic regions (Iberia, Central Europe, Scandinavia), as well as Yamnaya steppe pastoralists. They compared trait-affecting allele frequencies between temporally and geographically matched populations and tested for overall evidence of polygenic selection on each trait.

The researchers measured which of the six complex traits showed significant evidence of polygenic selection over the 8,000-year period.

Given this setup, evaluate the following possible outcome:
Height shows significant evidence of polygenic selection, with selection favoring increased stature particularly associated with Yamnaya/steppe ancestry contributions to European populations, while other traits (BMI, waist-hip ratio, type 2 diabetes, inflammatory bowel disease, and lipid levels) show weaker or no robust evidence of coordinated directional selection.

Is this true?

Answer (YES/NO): NO